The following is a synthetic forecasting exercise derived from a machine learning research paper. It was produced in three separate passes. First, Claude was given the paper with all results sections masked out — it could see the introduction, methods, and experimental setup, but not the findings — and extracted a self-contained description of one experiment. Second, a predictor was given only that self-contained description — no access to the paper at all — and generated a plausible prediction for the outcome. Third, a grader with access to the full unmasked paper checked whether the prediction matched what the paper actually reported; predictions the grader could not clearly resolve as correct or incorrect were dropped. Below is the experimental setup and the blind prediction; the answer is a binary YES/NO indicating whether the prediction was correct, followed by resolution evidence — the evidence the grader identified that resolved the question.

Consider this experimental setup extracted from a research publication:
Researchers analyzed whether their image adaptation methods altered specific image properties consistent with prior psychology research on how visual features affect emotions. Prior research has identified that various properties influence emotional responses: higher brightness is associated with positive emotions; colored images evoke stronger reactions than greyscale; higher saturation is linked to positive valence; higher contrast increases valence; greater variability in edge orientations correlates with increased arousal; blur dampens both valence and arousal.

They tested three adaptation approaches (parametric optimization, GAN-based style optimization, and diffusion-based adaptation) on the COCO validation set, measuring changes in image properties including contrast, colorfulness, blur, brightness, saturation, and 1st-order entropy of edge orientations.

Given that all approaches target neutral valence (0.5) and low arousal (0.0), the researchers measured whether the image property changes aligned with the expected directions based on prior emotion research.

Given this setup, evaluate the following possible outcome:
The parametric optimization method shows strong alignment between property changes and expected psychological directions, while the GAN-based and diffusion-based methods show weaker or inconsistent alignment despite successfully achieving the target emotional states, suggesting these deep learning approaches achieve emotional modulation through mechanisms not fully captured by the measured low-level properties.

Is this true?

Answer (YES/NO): NO